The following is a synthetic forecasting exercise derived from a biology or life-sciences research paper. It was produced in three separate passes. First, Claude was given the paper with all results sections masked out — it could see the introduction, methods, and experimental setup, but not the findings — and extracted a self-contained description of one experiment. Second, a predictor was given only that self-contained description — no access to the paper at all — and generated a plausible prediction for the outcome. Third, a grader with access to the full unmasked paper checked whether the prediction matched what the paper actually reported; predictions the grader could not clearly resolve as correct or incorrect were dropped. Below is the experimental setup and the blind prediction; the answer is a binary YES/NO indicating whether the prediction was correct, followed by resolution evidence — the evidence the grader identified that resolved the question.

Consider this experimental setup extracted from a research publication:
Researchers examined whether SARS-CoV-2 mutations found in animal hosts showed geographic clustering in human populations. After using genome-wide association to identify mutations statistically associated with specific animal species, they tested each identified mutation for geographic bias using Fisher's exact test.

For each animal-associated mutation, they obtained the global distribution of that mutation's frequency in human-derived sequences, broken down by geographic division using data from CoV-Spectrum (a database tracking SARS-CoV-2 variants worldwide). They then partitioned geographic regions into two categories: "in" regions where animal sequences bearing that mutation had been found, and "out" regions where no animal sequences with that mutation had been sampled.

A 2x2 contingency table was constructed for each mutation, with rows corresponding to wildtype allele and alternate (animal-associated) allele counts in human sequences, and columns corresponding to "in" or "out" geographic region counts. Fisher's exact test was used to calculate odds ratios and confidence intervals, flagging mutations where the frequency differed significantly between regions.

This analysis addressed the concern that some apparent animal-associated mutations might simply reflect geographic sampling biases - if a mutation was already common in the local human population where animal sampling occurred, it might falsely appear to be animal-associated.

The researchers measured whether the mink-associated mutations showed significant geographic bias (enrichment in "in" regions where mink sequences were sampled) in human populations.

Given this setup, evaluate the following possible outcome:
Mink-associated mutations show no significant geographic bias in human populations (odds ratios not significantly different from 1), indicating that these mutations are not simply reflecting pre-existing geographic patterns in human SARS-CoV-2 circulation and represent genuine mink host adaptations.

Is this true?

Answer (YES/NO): NO